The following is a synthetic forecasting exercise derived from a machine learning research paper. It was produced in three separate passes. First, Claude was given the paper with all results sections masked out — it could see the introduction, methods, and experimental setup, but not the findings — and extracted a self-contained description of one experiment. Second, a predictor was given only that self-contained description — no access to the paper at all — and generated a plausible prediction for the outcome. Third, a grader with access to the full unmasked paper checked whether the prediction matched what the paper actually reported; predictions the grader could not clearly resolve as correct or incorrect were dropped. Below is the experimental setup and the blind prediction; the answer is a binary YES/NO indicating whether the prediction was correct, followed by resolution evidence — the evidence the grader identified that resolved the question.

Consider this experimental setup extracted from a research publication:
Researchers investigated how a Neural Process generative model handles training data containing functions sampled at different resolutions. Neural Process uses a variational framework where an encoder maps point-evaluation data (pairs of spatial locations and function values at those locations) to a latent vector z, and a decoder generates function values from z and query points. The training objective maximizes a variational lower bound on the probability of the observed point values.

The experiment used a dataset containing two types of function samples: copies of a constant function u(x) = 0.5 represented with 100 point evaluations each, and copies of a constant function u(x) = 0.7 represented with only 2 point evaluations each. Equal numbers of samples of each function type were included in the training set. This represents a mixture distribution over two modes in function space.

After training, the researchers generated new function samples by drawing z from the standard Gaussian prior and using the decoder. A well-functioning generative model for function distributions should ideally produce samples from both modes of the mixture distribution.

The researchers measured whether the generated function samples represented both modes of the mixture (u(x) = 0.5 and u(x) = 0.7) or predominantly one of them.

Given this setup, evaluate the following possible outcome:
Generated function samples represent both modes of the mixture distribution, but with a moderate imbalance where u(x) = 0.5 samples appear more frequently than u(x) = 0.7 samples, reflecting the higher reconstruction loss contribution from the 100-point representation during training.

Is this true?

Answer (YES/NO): NO